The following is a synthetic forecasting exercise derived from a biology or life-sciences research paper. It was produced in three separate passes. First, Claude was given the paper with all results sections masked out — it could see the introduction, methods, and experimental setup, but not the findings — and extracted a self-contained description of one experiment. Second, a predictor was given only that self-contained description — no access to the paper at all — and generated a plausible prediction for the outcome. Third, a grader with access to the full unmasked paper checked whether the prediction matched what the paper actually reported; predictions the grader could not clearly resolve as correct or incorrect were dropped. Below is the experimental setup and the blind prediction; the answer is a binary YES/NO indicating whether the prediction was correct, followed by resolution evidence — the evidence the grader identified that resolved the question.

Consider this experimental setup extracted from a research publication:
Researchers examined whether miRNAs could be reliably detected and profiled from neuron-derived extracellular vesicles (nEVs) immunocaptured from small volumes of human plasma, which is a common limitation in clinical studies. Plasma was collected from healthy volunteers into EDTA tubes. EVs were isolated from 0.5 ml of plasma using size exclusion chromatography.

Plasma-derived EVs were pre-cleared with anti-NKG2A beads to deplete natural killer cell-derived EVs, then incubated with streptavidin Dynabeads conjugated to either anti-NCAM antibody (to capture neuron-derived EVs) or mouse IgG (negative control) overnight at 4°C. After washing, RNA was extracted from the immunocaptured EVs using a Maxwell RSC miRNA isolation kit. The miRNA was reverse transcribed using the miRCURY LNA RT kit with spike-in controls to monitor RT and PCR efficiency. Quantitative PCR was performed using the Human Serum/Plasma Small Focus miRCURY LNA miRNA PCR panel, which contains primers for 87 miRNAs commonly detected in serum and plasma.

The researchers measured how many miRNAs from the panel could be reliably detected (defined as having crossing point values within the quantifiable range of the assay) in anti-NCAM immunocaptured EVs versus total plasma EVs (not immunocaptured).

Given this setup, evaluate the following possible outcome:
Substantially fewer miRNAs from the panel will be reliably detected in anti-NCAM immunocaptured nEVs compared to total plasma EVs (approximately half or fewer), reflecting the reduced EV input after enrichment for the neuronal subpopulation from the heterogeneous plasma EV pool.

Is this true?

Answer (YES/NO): YES